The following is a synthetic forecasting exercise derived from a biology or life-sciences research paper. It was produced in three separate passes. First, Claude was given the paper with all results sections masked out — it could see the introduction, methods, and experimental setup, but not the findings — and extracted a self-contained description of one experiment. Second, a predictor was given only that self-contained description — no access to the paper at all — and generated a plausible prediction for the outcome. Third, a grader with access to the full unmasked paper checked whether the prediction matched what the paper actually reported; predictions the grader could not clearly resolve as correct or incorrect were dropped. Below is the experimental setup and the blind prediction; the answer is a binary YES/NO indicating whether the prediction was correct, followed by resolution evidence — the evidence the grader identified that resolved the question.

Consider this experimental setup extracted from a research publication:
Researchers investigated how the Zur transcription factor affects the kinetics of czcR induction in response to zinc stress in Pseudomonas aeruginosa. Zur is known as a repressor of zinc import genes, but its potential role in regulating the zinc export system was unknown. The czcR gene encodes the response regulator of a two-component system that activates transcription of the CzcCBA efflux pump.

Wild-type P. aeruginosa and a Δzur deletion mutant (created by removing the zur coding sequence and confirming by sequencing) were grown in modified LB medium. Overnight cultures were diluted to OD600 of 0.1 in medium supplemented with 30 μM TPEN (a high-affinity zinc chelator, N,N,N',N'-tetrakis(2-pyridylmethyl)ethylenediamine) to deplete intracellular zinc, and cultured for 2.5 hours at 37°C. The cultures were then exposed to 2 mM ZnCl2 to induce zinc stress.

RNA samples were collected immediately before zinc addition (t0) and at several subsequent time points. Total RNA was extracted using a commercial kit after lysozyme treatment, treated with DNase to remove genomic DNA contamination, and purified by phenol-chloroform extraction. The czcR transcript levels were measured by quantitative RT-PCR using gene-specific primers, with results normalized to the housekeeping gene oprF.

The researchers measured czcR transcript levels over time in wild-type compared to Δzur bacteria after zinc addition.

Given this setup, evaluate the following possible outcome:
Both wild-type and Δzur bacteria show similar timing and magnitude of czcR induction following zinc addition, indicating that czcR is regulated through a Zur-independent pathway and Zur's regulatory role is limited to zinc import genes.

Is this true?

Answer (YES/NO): NO